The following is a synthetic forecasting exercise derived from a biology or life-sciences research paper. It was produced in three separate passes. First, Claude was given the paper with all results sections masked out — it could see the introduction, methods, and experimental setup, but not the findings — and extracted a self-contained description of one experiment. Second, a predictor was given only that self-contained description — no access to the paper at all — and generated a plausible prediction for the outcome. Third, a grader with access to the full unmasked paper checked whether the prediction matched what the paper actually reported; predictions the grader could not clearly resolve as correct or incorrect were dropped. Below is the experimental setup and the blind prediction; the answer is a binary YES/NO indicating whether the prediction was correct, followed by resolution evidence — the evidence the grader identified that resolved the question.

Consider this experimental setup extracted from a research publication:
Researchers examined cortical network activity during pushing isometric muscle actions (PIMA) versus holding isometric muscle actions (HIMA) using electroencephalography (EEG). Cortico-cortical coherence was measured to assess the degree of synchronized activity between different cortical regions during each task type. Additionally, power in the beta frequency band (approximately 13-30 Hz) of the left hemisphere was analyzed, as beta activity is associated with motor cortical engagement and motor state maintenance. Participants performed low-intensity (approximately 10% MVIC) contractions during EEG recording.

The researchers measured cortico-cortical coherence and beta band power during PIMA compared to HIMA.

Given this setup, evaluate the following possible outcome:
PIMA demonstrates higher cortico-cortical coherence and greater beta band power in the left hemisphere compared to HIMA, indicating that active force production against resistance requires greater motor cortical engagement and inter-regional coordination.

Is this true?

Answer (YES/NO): NO